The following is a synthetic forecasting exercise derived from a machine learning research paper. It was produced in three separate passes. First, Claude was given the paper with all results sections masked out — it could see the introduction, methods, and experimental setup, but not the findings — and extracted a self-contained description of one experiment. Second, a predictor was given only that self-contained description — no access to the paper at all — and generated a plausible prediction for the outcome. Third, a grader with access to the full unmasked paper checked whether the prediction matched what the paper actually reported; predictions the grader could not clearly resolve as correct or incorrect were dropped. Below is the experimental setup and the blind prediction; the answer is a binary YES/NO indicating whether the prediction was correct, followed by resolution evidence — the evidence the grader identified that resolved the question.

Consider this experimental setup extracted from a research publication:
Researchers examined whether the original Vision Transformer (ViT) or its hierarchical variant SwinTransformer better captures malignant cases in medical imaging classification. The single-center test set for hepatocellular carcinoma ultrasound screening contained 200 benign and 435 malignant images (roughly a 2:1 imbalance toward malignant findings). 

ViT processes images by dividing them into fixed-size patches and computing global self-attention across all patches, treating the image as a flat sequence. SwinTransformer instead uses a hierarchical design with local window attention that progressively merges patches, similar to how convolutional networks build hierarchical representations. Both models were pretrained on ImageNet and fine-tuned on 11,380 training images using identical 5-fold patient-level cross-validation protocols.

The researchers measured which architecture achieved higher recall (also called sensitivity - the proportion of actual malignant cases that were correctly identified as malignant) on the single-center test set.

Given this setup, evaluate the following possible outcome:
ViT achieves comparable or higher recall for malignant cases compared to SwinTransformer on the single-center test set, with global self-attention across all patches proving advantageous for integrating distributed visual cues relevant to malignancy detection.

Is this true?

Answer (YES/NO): YES